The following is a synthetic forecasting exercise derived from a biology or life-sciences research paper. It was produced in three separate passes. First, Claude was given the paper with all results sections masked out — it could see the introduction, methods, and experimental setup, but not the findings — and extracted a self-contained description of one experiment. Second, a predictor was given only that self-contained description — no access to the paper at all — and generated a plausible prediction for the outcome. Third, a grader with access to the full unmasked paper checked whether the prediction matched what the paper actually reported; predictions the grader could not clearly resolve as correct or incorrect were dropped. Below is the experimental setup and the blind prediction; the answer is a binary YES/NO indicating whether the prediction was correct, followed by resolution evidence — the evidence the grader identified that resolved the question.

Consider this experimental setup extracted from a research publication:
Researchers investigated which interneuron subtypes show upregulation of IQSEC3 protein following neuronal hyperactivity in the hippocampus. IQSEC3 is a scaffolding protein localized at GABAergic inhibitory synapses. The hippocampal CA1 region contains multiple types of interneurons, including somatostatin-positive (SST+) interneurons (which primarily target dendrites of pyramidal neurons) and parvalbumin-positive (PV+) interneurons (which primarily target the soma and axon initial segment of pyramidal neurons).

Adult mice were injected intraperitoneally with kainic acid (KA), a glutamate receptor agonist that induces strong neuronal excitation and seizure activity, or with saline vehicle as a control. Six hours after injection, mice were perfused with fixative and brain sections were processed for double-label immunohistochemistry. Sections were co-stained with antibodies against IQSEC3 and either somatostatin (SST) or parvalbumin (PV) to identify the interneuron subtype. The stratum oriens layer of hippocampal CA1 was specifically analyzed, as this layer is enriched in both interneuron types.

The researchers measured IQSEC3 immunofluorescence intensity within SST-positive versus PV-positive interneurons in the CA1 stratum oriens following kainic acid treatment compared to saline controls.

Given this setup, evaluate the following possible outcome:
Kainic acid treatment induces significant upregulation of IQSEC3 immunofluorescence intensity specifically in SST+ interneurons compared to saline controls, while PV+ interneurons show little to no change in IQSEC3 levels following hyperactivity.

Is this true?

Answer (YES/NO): YES